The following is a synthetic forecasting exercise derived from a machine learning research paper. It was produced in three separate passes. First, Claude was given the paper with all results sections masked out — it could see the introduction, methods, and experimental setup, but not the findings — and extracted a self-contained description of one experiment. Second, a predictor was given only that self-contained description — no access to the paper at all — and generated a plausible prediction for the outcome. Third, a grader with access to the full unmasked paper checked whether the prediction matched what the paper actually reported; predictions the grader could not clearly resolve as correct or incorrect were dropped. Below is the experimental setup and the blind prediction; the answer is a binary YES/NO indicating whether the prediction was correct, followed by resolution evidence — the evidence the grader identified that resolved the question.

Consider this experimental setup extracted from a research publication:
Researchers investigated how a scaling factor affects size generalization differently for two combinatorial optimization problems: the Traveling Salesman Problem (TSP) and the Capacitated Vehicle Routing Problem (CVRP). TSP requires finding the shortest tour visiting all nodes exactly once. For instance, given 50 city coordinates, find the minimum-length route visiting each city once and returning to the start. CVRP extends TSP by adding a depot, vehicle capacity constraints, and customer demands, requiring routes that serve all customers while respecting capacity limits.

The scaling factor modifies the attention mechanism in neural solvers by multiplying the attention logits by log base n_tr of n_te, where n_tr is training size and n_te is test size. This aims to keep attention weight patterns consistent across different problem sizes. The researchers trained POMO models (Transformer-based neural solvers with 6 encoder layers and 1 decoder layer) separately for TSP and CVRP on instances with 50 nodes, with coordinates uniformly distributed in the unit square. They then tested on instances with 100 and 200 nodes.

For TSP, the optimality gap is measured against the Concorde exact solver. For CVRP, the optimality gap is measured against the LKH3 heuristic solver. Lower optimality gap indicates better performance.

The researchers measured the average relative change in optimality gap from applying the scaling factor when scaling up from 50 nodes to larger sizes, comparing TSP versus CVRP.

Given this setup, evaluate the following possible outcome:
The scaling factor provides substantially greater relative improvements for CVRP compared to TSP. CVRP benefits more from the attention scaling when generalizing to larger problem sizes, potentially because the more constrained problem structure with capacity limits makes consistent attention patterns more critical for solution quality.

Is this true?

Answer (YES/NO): NO